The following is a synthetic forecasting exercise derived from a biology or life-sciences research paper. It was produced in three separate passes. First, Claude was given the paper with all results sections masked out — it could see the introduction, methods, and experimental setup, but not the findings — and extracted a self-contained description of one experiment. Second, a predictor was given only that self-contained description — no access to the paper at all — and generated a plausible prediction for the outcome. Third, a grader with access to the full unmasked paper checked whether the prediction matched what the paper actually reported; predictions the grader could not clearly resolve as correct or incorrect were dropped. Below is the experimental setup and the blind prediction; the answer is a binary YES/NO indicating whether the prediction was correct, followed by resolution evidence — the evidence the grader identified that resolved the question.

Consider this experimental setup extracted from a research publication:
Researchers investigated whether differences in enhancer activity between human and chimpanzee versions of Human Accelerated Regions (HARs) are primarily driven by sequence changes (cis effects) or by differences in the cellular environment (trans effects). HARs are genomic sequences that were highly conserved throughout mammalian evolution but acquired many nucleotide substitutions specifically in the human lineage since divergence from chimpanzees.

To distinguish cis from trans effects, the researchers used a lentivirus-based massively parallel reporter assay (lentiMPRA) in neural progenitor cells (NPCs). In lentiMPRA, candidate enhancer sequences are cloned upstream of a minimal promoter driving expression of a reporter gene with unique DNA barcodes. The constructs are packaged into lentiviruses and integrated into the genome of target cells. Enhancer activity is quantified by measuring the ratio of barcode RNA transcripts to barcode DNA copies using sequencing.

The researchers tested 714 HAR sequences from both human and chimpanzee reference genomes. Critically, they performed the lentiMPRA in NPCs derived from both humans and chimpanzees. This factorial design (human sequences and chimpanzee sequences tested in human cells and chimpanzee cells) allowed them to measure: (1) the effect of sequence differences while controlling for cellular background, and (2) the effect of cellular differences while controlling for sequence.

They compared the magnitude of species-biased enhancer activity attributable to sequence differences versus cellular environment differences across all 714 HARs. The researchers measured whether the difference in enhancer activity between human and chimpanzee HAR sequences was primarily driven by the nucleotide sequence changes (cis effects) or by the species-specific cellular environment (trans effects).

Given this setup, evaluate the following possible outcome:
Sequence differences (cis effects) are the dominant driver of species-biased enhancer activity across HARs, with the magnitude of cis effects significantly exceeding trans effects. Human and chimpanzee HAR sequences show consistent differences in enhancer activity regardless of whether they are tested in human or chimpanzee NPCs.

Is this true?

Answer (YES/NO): YES